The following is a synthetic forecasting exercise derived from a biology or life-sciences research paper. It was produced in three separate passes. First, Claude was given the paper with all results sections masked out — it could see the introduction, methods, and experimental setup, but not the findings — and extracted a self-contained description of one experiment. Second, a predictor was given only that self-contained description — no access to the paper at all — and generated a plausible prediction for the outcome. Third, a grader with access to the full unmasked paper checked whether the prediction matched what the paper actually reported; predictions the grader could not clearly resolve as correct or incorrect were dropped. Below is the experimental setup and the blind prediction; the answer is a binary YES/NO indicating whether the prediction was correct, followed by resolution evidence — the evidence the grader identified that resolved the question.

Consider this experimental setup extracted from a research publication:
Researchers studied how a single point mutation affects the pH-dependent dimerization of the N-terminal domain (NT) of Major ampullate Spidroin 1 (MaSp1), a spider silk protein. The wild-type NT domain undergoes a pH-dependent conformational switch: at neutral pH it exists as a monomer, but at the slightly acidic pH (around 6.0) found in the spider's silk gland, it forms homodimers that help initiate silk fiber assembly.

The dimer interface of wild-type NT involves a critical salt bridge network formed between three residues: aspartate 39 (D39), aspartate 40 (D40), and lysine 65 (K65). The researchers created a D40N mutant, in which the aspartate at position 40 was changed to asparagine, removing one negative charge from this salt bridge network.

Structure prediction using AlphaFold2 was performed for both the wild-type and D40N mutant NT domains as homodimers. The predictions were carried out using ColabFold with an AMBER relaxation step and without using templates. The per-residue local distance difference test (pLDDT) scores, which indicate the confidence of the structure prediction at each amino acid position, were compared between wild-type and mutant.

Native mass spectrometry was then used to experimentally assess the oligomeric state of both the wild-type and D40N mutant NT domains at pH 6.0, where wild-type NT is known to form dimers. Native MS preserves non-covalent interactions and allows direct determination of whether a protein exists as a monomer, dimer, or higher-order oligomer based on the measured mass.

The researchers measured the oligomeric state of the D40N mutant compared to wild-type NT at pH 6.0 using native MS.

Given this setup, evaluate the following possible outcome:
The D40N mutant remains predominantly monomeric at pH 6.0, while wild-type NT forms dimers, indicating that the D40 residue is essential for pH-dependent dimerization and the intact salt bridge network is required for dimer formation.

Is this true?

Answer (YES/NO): YES